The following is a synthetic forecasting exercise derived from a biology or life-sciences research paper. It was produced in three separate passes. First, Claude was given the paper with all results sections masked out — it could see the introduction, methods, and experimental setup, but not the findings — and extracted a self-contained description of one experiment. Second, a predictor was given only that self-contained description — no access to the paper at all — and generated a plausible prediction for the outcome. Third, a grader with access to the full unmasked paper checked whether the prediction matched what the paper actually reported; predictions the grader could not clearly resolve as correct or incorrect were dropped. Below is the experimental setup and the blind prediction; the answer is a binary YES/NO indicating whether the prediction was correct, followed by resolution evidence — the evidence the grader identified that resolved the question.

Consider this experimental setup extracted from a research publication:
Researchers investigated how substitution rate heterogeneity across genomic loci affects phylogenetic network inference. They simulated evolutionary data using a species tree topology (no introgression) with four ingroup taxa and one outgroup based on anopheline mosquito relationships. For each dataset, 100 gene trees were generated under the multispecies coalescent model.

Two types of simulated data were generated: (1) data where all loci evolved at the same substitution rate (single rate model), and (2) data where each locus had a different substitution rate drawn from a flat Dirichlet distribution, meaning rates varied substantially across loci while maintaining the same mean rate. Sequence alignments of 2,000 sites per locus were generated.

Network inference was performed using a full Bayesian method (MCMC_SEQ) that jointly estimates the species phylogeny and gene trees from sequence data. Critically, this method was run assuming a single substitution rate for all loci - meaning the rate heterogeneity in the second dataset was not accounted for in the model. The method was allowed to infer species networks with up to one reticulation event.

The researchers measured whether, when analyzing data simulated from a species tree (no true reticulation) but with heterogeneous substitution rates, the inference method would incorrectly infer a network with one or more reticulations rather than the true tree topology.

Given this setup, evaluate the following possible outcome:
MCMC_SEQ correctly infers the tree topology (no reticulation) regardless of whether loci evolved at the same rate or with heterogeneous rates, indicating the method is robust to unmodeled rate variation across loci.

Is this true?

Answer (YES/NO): NO